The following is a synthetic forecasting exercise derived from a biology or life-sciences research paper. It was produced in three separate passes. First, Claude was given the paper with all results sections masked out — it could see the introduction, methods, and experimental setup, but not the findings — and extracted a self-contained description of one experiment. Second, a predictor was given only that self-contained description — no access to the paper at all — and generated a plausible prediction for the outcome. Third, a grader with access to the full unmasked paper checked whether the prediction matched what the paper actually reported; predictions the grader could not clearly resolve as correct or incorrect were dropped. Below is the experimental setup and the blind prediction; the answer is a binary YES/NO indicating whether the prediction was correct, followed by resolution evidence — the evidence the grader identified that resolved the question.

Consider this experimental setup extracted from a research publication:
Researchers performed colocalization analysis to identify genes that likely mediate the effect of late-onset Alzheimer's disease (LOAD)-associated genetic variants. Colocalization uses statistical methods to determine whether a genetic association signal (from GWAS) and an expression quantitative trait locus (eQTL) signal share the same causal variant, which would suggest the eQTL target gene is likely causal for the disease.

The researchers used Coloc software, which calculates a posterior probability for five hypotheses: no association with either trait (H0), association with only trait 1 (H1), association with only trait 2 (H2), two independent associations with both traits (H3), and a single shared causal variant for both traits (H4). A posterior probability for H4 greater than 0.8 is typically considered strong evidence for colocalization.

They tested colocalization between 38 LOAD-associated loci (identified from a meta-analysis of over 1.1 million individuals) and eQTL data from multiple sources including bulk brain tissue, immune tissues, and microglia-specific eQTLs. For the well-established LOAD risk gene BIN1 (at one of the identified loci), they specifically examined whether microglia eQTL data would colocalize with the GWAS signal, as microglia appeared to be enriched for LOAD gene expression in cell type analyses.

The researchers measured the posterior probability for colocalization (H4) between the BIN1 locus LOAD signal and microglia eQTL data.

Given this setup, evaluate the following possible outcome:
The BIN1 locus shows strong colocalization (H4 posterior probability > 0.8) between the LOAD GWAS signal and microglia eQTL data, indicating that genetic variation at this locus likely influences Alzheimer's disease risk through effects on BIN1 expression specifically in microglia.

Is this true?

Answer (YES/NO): NO